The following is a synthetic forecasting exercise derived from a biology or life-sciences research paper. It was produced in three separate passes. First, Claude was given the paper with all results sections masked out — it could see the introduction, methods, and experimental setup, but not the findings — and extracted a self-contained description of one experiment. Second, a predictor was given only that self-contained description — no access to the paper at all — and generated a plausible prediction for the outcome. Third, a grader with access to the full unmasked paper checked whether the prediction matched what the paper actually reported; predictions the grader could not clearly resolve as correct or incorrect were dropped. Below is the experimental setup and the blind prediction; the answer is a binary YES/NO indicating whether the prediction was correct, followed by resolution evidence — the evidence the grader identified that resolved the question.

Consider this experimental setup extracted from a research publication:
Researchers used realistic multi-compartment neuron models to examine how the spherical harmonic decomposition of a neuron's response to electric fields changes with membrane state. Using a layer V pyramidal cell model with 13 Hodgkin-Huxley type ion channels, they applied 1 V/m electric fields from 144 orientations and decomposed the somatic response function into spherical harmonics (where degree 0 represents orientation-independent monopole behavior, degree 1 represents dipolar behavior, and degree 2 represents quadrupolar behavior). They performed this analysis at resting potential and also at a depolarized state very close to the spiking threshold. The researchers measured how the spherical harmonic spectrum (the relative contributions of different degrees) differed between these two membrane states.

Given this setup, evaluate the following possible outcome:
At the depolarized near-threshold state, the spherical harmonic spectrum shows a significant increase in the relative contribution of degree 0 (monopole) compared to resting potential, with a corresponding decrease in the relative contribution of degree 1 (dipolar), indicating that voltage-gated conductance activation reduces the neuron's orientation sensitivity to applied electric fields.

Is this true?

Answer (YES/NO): NO